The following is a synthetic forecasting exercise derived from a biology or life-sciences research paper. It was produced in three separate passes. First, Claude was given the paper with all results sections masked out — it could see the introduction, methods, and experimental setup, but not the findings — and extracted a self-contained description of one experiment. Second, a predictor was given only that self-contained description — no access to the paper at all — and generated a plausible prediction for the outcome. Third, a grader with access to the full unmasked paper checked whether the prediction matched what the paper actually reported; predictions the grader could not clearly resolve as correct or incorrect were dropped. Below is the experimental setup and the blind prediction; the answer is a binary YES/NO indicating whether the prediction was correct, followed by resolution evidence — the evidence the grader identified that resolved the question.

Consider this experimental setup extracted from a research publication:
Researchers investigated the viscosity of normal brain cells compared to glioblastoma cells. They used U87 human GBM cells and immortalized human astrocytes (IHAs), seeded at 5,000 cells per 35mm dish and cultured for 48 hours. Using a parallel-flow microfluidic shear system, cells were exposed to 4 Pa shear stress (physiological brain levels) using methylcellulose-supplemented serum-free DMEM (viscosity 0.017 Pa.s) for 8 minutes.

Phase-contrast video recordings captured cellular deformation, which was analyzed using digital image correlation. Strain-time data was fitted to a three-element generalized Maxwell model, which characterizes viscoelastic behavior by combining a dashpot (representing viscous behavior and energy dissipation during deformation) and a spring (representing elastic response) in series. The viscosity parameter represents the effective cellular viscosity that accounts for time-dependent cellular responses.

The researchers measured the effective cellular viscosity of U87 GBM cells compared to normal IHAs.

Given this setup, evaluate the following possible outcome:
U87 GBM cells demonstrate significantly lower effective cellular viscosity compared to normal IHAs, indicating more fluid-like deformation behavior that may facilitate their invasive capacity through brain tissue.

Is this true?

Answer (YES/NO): NO